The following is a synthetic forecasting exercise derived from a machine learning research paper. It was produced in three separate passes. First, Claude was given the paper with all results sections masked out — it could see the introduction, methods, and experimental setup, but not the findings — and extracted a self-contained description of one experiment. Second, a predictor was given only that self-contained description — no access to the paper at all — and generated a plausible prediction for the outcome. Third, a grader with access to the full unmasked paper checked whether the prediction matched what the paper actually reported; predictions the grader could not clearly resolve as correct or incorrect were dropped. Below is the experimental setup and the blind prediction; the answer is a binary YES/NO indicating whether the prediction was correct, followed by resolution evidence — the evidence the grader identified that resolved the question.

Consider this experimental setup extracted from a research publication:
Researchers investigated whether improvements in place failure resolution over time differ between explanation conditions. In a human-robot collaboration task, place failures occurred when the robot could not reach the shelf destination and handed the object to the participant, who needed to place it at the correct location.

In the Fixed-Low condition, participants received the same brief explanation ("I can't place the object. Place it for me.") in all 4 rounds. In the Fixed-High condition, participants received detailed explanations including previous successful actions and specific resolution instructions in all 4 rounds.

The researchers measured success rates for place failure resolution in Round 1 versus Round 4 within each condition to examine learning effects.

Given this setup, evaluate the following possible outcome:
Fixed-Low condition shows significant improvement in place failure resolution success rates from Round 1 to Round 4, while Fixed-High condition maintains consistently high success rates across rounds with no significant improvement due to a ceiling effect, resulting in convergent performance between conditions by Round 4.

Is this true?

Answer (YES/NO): NO